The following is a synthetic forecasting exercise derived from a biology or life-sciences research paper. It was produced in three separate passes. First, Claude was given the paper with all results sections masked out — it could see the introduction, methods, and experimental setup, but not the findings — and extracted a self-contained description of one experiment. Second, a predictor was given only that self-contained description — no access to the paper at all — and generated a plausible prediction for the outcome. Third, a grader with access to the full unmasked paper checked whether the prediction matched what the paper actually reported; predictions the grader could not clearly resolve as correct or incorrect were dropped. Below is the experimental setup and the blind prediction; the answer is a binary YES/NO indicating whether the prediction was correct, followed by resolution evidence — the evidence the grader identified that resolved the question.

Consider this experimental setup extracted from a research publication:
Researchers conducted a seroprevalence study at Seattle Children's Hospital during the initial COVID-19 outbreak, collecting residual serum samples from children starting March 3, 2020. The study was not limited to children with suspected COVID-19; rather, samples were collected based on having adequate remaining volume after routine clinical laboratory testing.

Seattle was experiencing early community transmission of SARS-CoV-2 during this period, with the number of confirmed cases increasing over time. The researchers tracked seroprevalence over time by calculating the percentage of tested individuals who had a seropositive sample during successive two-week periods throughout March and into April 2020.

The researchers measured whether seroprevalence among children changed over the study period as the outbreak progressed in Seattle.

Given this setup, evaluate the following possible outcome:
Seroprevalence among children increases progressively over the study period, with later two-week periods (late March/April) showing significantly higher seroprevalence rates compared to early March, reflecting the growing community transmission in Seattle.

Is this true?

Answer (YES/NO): YES